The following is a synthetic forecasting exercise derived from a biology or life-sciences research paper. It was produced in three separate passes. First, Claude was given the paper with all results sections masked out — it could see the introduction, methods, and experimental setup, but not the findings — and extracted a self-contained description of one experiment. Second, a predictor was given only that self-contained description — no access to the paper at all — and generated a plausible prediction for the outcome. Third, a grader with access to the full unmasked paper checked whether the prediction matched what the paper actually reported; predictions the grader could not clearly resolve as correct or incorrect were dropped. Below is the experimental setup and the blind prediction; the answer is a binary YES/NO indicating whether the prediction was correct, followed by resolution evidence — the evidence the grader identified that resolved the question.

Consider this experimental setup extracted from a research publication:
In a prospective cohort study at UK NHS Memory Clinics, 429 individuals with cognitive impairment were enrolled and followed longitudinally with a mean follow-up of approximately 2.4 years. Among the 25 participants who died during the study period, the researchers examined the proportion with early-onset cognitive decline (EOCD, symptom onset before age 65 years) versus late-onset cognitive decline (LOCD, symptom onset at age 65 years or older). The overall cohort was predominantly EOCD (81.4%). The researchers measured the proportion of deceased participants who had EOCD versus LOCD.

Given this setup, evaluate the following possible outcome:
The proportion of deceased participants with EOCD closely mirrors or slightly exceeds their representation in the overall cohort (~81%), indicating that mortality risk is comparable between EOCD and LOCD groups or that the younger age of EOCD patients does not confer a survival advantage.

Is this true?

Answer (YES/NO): NO